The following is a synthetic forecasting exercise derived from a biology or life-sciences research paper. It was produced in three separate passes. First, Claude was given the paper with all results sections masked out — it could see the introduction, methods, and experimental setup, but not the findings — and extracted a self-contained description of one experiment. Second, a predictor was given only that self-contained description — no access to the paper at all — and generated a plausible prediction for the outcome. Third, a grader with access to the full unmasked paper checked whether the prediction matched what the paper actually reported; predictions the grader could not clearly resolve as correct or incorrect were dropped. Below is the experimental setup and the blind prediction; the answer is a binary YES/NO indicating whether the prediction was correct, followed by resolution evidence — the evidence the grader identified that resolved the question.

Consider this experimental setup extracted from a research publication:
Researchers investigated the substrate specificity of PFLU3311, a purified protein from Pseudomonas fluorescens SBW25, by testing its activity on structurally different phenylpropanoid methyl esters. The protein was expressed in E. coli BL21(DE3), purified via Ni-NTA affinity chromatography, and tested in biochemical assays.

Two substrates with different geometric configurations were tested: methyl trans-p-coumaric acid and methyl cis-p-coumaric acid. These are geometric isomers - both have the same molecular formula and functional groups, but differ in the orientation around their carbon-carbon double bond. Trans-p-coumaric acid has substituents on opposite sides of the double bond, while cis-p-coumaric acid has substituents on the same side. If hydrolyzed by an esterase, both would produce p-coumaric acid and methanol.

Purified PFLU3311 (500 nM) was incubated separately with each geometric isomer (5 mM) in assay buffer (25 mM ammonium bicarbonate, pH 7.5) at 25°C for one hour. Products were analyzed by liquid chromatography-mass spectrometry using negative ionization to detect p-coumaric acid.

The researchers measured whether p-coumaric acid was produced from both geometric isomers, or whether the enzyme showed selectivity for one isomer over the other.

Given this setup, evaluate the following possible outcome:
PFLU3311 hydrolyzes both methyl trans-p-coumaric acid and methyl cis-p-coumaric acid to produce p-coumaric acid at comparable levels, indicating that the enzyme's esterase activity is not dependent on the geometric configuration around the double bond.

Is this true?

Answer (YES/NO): YES